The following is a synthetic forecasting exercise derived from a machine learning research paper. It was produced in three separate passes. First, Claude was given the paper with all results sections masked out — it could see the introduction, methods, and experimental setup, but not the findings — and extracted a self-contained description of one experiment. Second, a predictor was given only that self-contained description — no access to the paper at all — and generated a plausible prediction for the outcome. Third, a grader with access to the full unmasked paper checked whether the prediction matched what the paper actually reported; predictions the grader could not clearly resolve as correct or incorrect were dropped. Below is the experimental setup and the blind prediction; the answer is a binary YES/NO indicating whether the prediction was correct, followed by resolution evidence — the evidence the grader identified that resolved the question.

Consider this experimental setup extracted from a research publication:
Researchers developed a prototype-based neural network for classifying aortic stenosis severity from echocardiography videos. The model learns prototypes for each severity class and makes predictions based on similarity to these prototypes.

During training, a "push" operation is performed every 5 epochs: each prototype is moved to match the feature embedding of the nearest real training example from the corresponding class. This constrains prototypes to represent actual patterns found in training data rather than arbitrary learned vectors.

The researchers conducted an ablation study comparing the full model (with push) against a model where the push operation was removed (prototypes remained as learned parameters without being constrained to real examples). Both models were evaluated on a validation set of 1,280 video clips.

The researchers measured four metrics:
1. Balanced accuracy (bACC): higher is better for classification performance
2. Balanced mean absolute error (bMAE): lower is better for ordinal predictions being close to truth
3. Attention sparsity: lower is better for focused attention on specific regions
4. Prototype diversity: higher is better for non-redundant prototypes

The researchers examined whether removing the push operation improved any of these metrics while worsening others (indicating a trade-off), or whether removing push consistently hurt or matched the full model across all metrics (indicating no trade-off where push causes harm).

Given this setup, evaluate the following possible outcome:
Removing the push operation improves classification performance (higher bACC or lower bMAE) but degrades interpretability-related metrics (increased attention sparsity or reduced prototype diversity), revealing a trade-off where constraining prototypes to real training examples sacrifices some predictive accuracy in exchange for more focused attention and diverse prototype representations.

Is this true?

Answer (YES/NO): NO